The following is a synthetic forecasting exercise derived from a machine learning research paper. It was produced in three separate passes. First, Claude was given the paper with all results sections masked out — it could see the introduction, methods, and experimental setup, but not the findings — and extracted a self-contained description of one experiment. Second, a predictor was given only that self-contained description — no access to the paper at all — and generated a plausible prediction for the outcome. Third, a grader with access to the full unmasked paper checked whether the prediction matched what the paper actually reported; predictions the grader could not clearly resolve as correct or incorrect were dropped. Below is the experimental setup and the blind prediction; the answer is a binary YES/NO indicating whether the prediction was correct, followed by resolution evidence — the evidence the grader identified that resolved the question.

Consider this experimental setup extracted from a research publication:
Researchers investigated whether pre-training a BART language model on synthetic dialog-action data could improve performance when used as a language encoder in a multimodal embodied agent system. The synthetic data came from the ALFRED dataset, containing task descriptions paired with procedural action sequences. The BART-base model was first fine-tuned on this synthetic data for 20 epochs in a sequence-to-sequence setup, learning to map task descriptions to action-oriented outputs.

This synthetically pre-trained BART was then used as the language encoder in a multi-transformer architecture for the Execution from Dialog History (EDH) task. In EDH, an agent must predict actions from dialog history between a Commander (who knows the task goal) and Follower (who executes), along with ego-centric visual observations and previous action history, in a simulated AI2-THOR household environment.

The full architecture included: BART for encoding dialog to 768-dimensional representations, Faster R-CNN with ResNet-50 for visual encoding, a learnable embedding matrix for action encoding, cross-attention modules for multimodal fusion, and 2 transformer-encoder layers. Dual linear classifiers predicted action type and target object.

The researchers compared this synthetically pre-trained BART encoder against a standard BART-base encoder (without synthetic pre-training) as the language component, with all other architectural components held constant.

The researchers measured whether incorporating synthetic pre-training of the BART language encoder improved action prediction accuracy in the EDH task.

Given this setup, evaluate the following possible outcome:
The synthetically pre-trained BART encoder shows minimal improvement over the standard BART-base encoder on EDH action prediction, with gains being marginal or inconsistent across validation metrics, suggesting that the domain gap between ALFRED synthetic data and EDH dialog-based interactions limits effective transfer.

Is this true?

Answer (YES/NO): NO